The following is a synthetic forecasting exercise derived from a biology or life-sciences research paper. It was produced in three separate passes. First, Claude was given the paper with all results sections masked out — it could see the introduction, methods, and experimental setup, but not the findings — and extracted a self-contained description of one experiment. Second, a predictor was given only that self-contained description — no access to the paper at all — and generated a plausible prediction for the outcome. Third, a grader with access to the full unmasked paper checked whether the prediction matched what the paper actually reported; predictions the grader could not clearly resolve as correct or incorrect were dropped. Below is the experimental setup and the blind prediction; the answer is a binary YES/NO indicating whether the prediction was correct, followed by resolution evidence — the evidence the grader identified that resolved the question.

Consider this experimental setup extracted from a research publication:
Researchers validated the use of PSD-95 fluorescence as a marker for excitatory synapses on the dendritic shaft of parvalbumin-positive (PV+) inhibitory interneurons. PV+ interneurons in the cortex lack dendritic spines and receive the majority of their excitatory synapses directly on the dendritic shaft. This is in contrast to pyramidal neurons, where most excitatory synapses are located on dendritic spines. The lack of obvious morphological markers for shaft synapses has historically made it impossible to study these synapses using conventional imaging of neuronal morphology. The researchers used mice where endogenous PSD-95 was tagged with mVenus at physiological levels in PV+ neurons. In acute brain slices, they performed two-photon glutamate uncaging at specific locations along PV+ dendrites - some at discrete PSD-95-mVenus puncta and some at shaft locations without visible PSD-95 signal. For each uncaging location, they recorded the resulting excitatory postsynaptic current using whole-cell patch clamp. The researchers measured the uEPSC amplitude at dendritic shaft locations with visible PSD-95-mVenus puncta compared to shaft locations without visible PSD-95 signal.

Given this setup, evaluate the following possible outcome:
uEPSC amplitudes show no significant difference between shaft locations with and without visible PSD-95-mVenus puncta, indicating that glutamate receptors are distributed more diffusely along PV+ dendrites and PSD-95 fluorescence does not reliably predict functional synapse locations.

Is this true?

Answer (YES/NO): NO